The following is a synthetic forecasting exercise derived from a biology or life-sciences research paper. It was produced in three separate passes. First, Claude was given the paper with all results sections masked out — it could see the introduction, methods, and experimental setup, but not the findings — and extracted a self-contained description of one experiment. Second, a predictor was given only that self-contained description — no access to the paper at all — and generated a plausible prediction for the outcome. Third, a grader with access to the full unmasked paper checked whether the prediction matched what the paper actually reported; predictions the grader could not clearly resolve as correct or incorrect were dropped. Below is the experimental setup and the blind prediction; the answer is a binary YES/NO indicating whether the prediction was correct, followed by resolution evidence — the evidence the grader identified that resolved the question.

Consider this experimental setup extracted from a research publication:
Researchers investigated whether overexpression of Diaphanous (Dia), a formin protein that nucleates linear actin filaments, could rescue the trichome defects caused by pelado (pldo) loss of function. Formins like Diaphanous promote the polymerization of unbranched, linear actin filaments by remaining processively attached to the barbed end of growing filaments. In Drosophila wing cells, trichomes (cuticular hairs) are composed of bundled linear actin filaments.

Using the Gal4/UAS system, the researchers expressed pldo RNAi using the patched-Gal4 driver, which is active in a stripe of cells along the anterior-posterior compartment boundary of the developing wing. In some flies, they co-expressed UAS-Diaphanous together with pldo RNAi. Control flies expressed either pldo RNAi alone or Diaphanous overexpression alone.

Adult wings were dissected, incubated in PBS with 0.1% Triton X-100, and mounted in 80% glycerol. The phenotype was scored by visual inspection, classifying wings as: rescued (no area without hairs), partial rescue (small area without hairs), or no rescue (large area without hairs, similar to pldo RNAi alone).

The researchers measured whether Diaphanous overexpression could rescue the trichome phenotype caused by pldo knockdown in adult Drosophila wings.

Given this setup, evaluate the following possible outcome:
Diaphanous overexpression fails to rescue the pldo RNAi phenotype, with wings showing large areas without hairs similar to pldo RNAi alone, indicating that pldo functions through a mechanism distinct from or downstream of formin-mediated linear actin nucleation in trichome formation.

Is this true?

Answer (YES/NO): NO